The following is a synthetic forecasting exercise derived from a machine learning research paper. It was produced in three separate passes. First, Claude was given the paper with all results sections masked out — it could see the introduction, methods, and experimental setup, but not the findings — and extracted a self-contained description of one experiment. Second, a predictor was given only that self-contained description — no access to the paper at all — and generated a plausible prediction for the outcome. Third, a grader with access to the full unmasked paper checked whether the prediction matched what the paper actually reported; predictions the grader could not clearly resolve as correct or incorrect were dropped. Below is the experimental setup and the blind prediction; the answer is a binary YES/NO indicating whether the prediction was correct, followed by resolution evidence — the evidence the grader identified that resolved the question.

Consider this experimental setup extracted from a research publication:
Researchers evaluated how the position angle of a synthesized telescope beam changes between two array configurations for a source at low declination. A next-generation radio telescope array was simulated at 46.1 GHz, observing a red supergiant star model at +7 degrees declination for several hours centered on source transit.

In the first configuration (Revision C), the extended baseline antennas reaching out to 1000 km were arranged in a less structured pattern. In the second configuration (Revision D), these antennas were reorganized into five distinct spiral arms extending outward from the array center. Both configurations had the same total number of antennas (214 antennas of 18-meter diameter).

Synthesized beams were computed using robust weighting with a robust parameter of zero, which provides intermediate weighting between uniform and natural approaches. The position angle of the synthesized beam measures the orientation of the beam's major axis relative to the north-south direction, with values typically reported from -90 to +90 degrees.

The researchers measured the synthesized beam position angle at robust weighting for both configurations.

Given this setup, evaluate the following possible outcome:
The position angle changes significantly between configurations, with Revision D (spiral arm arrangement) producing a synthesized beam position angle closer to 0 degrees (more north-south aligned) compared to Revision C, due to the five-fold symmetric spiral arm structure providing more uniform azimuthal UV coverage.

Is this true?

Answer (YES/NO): NO